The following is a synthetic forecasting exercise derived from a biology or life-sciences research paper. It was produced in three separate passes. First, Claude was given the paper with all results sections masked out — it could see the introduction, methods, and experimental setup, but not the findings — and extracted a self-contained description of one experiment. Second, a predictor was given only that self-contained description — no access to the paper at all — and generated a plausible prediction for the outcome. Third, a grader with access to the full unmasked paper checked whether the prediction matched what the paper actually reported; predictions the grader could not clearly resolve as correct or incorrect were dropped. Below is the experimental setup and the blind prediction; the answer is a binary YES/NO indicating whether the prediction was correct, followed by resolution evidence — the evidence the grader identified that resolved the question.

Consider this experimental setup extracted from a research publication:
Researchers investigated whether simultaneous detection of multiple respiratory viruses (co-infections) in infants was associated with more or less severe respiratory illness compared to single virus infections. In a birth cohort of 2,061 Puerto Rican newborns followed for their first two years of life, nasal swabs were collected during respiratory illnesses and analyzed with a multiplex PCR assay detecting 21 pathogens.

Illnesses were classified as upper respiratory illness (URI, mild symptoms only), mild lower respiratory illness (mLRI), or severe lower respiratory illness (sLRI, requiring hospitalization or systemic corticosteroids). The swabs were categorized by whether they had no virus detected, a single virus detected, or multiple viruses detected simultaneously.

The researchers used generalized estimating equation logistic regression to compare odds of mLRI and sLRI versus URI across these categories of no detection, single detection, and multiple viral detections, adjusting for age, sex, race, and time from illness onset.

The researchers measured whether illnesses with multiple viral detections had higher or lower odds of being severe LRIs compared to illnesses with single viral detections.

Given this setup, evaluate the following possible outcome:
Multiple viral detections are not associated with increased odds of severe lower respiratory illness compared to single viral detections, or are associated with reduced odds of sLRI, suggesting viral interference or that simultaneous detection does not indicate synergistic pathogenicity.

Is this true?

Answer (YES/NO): NO